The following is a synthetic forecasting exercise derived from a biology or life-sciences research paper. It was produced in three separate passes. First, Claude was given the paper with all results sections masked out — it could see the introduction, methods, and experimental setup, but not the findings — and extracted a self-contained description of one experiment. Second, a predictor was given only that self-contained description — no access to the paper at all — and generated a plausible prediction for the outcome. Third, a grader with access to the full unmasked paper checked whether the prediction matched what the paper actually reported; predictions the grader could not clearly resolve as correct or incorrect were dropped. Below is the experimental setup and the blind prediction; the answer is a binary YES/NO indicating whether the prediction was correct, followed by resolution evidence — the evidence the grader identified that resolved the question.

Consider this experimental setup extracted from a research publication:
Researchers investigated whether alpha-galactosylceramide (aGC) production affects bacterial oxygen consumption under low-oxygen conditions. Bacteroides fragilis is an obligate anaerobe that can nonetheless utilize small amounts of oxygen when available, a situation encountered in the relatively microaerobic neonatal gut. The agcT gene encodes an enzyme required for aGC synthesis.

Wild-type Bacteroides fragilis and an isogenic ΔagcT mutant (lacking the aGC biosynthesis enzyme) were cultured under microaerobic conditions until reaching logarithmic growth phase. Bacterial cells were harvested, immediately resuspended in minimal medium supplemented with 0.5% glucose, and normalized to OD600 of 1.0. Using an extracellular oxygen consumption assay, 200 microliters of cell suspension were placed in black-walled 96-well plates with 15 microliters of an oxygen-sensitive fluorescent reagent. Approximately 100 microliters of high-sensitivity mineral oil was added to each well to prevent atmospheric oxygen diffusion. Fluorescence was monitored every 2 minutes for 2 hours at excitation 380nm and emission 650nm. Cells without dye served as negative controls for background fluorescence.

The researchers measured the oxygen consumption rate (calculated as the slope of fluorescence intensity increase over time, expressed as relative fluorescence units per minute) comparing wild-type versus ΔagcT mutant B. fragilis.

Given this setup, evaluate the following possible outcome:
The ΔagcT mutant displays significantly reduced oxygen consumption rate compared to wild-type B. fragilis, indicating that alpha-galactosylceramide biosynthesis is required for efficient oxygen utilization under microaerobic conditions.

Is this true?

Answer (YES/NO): YES